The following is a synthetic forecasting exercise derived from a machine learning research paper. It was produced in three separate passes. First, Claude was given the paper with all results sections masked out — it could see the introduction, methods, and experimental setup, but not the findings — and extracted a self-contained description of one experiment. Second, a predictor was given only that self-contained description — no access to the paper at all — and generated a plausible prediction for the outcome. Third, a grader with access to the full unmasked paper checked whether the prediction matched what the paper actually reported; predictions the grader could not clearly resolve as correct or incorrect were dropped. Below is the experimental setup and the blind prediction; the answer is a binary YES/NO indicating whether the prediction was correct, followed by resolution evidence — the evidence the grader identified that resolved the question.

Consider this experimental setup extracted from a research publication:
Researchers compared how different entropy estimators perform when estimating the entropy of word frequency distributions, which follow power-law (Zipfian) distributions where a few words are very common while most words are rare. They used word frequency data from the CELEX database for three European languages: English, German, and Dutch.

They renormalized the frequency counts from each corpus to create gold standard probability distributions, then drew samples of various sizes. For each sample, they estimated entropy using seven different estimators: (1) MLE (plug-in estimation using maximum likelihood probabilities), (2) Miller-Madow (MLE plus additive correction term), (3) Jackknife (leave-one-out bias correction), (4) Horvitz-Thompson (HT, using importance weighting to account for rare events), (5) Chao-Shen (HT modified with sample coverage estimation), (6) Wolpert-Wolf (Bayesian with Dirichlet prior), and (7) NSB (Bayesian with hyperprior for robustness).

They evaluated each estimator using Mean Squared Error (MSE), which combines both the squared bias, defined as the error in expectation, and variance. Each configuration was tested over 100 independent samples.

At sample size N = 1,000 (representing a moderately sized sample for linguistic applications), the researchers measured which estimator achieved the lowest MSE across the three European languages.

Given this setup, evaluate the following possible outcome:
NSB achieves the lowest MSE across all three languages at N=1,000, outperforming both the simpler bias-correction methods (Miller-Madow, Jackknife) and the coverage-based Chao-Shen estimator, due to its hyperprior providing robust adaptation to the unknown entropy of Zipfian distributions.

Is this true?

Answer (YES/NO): NO